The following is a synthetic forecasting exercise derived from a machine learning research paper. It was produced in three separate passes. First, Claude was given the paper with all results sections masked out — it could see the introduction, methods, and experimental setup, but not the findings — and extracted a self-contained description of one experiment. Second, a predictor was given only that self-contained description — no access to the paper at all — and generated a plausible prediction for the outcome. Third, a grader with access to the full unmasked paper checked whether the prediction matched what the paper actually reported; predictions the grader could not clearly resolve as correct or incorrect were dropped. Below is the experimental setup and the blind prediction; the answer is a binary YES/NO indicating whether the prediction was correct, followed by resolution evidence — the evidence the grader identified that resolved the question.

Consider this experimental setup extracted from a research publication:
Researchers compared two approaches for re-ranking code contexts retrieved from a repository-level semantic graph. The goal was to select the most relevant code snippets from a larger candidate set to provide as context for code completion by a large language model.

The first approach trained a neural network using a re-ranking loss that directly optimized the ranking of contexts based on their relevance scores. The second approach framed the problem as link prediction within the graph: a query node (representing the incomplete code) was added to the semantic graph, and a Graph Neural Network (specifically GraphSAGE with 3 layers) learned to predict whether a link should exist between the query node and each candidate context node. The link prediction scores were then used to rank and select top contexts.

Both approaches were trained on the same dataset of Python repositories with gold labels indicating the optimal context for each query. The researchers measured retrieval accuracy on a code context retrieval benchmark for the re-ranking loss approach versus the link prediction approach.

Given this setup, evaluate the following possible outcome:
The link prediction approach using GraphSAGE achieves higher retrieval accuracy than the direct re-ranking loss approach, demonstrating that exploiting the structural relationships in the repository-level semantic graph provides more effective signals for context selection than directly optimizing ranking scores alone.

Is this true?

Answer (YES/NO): YES